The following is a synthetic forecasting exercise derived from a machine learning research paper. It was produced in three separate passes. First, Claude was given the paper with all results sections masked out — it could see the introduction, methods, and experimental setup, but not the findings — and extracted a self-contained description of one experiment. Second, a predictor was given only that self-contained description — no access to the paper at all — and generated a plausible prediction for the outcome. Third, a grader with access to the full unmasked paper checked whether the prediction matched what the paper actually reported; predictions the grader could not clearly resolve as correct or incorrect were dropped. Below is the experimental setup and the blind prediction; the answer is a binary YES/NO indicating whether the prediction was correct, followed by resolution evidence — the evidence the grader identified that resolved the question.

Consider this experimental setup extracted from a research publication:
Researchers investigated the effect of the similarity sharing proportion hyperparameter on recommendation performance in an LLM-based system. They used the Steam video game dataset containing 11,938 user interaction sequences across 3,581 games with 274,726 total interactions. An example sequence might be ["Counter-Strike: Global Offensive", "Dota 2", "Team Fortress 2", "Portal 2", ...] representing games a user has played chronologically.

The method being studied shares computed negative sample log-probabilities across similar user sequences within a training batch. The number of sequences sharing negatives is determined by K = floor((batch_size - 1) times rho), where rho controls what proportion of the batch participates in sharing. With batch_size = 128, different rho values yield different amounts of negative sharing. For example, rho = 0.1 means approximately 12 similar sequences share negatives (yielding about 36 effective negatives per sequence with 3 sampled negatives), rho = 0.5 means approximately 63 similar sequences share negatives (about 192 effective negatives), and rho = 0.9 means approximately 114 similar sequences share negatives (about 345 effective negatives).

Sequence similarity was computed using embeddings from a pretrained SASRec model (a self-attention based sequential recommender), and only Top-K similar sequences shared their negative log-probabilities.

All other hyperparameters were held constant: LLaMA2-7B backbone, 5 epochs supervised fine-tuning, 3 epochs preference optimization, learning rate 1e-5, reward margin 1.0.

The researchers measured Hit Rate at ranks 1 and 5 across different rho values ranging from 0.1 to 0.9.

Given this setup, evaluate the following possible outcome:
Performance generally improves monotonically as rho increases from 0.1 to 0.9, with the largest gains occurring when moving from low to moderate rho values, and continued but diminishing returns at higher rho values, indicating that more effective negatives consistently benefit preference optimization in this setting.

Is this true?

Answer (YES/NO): NO